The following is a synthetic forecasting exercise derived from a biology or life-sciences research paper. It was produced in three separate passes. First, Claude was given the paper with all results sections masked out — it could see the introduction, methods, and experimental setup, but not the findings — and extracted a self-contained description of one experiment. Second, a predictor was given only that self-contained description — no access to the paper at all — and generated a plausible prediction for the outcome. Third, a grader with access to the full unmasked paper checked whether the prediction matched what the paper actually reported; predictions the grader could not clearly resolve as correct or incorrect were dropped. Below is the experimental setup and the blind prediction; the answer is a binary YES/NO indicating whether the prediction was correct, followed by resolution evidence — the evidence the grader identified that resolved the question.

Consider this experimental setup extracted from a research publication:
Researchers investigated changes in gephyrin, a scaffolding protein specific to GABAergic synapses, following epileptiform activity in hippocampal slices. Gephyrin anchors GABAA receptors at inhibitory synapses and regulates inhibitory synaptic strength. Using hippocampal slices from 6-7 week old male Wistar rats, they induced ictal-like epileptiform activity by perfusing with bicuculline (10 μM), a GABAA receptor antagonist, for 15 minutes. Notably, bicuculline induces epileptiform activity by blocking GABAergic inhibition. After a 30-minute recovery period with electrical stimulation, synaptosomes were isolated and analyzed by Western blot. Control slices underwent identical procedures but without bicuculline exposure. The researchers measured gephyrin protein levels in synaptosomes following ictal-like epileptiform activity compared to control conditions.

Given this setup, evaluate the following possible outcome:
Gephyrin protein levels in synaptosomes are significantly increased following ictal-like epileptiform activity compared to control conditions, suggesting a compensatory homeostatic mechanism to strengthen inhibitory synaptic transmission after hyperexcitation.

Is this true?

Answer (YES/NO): YES